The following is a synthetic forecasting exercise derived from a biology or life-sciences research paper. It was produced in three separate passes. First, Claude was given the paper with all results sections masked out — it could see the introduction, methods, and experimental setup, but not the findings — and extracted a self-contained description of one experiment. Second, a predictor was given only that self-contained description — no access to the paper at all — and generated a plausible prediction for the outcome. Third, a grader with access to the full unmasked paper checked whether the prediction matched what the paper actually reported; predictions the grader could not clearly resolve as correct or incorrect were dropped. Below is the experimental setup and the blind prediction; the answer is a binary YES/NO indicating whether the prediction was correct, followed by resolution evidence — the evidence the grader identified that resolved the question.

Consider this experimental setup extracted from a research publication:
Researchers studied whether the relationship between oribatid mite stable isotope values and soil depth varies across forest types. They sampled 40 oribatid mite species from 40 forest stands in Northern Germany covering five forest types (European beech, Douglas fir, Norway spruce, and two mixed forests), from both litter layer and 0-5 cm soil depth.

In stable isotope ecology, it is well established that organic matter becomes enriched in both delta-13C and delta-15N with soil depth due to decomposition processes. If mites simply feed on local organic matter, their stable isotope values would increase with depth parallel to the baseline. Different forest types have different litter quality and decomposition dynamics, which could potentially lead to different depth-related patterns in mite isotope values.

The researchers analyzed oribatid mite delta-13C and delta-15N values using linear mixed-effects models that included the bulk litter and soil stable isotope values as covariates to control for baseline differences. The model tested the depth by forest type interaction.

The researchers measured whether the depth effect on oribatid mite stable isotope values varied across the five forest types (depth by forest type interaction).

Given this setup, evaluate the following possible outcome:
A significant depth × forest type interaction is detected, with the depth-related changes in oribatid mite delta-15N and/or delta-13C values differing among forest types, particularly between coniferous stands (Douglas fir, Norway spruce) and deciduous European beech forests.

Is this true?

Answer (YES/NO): NO